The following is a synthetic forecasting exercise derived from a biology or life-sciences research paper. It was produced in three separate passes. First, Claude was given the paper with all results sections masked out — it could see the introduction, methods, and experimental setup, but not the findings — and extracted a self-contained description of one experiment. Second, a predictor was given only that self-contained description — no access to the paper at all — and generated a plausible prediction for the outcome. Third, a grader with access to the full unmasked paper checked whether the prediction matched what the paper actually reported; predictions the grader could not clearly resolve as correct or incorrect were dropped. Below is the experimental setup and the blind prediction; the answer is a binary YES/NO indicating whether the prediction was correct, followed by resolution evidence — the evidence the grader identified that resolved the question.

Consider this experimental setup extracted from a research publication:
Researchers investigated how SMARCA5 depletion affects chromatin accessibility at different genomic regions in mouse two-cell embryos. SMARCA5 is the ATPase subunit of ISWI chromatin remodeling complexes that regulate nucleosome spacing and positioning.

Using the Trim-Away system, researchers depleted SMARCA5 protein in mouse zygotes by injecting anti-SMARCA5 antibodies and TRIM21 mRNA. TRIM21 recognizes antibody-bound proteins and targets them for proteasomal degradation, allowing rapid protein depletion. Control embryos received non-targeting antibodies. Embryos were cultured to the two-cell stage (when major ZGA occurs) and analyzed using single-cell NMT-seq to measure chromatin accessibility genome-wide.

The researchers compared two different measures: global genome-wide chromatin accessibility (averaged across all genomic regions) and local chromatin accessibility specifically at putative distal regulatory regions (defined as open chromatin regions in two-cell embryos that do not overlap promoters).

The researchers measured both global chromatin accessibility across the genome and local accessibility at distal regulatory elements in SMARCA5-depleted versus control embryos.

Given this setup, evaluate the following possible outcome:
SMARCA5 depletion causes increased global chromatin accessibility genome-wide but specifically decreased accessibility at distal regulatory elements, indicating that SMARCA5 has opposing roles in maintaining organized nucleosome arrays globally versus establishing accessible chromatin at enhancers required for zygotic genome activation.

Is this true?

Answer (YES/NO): YES